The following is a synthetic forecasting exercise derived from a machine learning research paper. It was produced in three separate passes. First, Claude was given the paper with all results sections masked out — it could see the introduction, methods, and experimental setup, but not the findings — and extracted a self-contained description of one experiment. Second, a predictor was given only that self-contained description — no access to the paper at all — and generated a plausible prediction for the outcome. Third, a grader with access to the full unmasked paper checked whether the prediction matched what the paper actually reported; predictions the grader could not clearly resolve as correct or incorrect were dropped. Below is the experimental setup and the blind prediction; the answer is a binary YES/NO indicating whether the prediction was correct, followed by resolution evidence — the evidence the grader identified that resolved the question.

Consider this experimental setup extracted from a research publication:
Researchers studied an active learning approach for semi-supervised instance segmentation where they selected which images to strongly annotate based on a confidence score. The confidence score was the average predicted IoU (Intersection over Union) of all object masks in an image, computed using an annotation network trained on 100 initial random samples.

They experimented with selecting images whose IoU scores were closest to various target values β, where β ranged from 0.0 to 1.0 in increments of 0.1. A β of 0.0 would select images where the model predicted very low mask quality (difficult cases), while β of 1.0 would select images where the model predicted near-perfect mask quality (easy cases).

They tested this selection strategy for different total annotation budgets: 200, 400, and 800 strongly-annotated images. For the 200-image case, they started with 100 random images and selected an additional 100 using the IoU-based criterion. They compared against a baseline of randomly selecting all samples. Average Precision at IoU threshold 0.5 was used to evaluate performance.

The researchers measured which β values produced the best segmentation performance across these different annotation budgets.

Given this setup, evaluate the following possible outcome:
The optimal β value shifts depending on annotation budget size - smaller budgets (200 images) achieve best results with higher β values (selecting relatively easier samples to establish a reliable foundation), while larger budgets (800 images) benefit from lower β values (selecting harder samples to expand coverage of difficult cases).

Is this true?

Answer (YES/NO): NO